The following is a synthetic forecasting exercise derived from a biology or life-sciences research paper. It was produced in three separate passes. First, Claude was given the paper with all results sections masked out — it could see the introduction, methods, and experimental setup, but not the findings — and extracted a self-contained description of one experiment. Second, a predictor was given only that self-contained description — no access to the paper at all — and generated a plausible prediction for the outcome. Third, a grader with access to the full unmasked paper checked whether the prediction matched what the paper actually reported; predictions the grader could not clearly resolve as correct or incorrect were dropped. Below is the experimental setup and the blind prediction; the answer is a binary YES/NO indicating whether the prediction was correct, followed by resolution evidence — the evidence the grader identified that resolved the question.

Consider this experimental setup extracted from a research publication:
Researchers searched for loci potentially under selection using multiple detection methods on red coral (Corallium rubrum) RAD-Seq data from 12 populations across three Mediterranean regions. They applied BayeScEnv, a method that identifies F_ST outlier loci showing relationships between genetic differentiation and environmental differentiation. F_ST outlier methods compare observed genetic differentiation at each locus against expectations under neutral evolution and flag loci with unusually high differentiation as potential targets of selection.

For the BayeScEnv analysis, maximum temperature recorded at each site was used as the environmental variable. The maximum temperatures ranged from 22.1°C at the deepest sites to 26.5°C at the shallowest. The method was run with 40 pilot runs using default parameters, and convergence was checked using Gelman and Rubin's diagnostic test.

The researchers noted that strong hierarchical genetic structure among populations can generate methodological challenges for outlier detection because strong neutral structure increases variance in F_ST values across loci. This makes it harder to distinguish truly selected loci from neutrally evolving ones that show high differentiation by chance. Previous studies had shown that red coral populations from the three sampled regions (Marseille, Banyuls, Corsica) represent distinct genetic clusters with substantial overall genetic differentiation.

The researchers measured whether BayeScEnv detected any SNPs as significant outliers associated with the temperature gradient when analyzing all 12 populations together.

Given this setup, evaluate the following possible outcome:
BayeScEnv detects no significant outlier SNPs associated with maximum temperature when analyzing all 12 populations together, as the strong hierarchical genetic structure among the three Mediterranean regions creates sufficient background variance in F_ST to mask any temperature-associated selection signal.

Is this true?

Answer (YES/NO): NO